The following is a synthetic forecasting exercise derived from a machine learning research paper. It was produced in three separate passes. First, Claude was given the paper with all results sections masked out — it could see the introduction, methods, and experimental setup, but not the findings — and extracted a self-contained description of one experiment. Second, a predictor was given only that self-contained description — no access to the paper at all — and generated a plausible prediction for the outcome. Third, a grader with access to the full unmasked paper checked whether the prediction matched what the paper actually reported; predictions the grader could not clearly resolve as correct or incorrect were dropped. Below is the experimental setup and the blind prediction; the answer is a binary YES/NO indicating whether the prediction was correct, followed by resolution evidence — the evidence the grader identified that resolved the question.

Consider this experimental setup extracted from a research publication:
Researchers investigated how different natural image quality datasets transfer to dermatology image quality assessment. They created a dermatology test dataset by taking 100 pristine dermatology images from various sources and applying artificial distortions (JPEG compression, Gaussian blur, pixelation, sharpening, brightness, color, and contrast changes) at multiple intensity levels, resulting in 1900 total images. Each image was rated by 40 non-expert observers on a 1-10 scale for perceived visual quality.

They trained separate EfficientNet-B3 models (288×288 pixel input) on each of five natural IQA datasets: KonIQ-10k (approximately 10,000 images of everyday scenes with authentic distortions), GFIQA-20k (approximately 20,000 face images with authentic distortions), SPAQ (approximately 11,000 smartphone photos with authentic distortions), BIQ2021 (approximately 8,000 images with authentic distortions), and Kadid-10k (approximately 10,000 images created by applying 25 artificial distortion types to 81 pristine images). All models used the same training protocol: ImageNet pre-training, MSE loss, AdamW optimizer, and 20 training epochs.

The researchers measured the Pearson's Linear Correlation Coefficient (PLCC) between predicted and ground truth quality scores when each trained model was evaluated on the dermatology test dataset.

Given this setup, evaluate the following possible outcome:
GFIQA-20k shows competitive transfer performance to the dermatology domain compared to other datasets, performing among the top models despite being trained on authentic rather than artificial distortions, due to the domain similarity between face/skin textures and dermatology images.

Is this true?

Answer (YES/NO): NO